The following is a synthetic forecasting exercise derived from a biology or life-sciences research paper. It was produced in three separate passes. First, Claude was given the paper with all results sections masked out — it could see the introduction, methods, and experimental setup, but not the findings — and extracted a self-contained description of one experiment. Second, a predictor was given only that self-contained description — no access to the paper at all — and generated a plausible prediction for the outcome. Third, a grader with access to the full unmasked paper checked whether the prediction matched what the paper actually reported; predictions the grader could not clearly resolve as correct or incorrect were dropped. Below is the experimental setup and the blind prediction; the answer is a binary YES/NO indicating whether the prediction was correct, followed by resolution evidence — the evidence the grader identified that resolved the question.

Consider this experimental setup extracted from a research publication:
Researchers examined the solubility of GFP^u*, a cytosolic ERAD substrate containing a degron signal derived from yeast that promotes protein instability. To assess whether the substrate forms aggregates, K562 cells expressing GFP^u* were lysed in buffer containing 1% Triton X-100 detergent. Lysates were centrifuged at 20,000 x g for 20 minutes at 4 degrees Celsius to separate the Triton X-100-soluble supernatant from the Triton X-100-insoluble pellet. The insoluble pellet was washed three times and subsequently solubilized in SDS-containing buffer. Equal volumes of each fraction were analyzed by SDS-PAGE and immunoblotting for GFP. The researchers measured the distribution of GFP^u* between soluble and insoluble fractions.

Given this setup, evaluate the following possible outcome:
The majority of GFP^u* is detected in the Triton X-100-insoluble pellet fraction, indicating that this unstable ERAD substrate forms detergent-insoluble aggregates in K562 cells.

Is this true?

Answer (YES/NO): NO